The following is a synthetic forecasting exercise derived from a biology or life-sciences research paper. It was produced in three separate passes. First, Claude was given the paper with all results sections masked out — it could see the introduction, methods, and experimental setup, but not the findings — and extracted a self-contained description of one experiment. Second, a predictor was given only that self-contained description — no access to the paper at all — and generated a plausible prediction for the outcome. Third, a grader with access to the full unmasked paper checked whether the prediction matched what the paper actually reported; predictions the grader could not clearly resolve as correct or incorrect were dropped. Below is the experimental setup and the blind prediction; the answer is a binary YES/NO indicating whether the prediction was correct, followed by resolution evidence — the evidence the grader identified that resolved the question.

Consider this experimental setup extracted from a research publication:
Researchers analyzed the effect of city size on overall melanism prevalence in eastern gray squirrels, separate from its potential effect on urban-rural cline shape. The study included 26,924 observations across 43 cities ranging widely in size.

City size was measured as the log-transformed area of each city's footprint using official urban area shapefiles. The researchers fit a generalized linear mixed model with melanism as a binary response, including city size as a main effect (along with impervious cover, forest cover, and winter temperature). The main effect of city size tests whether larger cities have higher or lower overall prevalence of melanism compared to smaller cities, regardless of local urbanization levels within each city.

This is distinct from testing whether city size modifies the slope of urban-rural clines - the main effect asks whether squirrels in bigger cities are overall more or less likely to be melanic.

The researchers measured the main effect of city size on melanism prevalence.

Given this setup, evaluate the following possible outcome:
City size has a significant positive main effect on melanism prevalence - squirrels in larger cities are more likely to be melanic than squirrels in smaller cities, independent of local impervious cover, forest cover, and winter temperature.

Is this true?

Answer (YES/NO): YES